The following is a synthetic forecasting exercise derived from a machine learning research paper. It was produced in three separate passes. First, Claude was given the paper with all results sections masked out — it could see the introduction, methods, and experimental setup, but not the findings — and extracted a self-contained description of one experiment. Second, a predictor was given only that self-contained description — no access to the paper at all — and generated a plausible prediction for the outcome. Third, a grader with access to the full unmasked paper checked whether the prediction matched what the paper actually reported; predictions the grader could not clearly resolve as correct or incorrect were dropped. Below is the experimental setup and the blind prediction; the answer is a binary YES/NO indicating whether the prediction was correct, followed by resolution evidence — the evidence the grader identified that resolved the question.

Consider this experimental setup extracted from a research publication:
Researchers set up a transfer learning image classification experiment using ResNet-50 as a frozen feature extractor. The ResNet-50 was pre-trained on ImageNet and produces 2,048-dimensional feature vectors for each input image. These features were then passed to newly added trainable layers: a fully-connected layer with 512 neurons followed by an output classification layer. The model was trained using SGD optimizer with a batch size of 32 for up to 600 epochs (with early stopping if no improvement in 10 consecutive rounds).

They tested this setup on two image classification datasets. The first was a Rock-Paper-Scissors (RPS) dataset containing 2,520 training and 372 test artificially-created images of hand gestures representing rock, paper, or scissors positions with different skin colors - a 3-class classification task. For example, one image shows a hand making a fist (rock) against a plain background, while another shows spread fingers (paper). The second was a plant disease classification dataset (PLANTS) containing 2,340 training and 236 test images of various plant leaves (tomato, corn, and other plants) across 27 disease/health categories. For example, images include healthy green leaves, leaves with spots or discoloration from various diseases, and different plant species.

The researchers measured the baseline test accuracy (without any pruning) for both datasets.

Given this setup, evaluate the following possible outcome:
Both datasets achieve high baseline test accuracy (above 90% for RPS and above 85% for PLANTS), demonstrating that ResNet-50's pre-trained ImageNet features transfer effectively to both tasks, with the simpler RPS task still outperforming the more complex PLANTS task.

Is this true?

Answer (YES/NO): NO